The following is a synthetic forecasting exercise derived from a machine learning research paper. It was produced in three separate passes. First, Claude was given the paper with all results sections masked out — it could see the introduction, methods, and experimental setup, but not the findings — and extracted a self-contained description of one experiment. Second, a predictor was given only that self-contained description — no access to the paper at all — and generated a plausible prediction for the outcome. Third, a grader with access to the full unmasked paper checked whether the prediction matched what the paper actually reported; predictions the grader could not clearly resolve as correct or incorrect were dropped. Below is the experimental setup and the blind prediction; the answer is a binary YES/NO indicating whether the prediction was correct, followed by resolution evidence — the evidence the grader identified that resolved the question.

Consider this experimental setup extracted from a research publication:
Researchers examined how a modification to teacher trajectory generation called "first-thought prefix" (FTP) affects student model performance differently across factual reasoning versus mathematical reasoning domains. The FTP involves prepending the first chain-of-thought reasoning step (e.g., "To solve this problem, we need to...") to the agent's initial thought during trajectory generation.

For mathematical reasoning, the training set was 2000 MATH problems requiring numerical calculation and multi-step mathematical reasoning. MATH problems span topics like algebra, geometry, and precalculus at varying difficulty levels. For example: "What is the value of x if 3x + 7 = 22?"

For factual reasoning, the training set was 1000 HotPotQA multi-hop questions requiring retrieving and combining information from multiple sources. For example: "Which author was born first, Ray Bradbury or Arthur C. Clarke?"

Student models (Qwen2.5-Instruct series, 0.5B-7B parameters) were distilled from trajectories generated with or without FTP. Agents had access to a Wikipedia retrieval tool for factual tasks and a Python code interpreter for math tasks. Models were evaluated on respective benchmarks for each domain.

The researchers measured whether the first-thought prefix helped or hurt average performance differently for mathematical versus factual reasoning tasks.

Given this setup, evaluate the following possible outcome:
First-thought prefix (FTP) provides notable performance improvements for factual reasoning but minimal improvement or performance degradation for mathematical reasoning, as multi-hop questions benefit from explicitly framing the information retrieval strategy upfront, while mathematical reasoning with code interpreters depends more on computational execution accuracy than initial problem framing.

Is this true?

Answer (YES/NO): NO